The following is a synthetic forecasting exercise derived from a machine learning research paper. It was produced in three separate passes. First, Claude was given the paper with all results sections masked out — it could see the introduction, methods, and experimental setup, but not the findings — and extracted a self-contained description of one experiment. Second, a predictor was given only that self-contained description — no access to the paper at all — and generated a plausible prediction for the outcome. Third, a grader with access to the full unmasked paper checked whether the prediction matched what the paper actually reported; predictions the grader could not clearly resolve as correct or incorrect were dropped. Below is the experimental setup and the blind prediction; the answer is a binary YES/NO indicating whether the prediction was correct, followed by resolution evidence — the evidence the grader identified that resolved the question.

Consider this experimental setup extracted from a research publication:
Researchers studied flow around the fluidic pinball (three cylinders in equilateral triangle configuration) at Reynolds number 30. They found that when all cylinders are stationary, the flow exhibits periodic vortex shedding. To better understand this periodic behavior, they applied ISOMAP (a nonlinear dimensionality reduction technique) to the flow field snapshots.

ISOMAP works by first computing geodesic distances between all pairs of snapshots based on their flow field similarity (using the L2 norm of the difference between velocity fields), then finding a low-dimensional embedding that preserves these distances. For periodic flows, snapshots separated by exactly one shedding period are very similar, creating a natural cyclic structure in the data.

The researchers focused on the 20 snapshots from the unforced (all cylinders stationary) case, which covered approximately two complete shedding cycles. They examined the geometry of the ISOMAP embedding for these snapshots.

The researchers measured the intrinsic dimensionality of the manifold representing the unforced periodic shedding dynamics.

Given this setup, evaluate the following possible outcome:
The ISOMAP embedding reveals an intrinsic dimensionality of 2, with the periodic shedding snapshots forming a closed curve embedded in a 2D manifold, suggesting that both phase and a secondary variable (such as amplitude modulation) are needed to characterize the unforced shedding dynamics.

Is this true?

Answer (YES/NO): NO